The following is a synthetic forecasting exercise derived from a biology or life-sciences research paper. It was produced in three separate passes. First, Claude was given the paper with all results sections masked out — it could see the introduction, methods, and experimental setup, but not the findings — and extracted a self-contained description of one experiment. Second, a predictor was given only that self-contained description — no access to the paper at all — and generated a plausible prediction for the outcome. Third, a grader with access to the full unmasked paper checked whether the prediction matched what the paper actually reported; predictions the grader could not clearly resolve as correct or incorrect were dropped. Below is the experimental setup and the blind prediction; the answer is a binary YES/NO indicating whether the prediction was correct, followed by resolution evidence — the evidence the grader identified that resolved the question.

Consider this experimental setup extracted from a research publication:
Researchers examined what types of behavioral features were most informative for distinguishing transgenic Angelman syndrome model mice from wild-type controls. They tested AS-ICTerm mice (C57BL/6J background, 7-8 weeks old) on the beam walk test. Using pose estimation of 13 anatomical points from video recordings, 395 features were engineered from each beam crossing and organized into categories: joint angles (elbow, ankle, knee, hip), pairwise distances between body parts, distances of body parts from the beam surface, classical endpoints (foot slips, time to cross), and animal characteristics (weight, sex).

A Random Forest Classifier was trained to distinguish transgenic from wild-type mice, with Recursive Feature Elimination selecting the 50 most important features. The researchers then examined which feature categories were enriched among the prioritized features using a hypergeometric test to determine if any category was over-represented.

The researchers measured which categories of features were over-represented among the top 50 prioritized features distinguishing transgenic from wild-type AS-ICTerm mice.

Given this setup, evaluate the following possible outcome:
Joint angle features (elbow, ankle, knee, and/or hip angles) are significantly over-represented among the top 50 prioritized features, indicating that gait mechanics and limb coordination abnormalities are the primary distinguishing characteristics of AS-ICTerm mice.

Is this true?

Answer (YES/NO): NO